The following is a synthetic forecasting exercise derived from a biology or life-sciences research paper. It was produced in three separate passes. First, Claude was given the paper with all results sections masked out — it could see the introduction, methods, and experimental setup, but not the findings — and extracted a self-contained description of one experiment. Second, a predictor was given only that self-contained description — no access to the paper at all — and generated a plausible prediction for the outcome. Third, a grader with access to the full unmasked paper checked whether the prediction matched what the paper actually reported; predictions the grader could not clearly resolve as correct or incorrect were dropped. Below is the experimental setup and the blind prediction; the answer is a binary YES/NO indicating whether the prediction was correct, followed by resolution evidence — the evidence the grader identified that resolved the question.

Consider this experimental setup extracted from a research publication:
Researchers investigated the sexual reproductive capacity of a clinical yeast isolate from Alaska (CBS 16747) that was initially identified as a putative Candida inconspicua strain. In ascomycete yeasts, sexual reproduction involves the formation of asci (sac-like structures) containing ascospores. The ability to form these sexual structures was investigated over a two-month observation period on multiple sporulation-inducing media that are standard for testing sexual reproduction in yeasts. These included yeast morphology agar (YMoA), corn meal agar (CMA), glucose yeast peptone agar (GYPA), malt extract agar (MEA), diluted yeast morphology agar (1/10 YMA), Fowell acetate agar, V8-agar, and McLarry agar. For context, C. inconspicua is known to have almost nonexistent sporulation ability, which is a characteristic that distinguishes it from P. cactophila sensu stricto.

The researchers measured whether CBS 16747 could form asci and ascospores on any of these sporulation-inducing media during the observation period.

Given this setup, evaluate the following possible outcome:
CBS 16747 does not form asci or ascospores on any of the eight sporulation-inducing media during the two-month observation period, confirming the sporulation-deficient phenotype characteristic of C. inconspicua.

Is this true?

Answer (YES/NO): YES